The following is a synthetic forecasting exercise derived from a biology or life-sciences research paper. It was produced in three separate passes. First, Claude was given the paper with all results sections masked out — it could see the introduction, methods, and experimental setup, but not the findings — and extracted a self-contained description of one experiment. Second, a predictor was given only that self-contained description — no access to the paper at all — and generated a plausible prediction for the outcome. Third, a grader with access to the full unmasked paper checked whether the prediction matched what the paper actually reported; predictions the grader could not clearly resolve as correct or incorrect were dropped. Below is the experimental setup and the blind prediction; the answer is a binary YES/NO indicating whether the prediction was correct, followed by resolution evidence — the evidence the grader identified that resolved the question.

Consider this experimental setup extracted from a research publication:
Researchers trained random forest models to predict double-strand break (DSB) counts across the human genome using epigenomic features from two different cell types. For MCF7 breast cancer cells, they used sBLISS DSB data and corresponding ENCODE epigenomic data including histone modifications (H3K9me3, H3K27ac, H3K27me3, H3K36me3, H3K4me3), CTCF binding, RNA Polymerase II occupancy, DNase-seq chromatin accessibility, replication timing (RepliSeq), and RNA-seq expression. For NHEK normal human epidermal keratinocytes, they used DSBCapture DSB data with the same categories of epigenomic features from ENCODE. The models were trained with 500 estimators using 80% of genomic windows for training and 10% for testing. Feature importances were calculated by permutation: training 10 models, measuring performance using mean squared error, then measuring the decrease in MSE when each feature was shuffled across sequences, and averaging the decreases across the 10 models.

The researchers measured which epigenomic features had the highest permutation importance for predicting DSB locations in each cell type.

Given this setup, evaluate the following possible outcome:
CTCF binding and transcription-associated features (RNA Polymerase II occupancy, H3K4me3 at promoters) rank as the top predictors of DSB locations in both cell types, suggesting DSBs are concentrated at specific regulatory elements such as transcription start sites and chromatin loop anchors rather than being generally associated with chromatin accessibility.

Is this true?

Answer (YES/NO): NO